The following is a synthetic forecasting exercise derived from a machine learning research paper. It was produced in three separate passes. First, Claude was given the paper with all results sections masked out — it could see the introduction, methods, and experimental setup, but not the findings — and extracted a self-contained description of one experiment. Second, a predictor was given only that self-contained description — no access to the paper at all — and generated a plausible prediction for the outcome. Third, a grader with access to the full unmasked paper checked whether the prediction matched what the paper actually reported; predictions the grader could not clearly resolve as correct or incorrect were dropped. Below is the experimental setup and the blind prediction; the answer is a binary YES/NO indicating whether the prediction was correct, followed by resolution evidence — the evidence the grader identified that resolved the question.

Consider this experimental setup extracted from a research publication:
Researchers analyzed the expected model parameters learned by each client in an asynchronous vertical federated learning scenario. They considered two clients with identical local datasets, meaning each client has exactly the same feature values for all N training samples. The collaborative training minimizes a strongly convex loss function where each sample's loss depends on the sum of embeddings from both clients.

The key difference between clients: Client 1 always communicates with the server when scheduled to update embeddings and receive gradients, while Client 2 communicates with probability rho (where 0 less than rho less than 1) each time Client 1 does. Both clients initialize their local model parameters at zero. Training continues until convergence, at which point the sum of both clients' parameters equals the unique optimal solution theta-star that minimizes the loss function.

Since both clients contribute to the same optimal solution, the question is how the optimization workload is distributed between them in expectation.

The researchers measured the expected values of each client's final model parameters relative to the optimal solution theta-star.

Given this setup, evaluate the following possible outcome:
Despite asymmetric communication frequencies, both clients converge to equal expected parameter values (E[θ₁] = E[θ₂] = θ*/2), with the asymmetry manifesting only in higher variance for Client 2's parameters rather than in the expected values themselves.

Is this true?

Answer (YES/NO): NO